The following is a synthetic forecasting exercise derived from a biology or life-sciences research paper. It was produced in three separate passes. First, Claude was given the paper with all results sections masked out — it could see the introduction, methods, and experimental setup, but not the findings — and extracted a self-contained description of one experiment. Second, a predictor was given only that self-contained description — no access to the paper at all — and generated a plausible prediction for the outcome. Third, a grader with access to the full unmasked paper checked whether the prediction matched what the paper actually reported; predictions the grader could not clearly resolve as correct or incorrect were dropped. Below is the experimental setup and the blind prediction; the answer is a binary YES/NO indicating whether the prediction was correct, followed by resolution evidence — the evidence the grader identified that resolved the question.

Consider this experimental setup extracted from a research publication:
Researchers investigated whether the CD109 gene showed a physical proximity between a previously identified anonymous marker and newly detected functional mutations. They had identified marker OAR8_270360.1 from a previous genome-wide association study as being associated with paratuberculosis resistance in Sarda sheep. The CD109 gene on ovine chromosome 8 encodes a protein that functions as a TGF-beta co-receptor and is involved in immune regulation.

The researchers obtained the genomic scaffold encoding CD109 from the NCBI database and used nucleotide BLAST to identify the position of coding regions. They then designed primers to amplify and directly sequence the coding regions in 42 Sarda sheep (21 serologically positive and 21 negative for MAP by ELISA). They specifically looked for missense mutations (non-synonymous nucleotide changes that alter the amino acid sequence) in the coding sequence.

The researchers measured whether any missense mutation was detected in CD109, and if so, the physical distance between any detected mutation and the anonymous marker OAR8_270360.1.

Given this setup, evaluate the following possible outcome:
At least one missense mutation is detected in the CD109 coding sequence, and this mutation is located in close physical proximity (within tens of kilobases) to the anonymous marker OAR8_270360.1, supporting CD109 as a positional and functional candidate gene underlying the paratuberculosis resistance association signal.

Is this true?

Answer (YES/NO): YES